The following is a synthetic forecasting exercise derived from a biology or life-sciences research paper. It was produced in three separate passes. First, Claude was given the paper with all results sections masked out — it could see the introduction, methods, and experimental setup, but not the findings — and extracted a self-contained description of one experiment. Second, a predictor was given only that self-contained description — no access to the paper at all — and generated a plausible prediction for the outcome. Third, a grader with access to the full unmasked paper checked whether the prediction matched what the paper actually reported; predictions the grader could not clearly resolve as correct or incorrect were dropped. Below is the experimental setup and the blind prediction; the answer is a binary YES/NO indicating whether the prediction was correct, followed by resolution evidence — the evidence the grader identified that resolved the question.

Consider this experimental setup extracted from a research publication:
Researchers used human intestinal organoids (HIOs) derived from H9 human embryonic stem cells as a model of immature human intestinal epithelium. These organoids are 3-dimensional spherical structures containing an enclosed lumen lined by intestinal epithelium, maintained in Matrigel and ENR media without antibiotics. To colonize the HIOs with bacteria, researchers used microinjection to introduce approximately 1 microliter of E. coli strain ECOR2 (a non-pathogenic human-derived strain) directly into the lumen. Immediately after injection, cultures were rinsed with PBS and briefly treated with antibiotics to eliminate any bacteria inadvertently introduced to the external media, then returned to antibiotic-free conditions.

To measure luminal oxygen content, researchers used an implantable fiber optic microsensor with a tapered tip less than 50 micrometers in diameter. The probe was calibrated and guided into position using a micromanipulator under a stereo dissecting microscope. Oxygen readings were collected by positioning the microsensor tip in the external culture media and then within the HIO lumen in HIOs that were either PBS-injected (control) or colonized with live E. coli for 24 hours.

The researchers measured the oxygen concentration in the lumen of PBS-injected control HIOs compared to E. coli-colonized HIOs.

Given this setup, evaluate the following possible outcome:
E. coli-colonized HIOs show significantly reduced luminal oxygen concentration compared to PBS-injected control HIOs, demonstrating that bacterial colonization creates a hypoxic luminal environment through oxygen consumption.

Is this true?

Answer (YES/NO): YES